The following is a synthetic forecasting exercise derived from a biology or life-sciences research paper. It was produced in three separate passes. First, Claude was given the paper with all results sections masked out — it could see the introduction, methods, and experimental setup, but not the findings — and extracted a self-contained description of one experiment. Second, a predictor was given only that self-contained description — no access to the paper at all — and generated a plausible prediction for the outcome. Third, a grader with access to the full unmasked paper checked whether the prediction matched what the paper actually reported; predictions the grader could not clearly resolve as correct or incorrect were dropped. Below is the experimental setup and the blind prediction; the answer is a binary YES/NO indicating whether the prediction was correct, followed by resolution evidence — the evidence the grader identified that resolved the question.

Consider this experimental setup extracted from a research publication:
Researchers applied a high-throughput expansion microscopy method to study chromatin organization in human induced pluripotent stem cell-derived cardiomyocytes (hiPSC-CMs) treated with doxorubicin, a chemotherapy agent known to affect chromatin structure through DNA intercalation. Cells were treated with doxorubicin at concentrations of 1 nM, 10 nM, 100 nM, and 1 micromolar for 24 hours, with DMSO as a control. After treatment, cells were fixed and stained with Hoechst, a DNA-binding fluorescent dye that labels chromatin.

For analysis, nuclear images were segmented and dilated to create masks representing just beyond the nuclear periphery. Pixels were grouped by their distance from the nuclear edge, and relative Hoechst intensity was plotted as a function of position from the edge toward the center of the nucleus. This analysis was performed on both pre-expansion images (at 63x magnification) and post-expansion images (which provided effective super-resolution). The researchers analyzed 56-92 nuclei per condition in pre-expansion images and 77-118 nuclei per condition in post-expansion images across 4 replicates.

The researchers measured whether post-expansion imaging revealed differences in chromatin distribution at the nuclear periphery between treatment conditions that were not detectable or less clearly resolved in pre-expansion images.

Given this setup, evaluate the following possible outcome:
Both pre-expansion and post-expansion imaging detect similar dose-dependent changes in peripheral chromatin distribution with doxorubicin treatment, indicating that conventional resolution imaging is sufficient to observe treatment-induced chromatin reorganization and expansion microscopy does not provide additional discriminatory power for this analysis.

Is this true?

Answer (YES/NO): NO